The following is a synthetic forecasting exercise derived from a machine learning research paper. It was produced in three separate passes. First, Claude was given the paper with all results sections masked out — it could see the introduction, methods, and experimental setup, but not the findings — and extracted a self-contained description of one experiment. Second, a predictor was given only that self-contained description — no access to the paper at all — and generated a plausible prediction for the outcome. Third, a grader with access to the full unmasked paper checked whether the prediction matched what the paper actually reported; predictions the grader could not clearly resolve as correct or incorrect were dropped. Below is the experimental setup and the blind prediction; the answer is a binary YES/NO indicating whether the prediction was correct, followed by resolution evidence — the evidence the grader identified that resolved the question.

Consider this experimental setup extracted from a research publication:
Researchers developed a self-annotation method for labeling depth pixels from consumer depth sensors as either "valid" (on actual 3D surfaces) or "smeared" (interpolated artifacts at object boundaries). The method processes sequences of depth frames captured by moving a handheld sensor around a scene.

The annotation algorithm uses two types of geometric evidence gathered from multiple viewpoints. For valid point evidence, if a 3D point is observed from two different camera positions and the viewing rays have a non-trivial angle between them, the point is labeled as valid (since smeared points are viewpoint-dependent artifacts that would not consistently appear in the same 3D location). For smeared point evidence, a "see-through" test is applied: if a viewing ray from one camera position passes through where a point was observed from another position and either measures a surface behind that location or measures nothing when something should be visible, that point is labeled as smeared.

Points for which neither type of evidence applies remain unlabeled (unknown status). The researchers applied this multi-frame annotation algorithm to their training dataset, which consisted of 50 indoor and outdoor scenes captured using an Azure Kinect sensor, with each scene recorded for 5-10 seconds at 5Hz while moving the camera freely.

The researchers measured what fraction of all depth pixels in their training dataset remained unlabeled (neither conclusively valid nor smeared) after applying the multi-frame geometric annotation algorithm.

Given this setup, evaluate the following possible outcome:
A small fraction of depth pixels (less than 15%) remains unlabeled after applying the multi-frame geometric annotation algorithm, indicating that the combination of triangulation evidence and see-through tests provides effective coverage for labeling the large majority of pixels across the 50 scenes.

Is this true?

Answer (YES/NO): NO